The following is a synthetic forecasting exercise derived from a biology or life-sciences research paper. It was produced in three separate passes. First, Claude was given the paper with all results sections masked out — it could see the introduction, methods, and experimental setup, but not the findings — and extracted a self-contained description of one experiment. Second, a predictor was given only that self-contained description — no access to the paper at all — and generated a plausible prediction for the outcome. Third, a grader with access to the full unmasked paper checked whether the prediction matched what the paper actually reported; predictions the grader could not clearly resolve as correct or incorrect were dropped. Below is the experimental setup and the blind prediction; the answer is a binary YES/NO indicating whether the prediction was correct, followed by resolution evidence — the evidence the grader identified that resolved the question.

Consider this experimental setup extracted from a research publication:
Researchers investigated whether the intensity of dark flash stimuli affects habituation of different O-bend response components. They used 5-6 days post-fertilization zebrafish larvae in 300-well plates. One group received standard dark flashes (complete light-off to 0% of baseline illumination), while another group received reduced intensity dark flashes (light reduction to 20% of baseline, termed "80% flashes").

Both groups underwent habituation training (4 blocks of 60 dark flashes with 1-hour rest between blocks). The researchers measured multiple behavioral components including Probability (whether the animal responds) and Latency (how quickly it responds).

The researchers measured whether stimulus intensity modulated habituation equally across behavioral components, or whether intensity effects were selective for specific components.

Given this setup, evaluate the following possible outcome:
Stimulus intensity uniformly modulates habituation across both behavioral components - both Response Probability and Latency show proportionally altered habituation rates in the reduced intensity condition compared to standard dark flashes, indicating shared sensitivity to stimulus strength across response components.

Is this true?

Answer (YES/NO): NO